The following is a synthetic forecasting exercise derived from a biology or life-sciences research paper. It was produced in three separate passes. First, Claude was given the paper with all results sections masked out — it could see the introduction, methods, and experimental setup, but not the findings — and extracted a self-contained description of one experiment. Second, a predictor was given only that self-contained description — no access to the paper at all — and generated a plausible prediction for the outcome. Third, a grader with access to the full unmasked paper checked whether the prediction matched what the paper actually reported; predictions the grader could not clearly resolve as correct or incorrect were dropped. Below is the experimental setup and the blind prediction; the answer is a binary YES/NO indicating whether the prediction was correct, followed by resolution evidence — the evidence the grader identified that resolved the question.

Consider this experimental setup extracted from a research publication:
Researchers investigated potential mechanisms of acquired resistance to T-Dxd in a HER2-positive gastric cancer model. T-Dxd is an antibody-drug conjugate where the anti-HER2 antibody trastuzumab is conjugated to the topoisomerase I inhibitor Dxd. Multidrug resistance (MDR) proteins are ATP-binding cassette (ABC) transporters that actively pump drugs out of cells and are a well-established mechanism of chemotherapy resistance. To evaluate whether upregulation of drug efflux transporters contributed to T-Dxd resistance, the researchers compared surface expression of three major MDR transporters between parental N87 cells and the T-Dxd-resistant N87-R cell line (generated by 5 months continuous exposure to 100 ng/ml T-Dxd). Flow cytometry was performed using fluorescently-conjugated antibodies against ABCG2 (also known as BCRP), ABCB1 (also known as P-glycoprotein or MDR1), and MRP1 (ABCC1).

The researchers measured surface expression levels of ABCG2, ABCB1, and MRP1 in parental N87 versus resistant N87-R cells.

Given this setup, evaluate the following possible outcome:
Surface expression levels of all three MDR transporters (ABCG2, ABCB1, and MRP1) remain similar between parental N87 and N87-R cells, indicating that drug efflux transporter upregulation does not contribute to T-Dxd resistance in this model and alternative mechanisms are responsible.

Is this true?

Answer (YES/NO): YES